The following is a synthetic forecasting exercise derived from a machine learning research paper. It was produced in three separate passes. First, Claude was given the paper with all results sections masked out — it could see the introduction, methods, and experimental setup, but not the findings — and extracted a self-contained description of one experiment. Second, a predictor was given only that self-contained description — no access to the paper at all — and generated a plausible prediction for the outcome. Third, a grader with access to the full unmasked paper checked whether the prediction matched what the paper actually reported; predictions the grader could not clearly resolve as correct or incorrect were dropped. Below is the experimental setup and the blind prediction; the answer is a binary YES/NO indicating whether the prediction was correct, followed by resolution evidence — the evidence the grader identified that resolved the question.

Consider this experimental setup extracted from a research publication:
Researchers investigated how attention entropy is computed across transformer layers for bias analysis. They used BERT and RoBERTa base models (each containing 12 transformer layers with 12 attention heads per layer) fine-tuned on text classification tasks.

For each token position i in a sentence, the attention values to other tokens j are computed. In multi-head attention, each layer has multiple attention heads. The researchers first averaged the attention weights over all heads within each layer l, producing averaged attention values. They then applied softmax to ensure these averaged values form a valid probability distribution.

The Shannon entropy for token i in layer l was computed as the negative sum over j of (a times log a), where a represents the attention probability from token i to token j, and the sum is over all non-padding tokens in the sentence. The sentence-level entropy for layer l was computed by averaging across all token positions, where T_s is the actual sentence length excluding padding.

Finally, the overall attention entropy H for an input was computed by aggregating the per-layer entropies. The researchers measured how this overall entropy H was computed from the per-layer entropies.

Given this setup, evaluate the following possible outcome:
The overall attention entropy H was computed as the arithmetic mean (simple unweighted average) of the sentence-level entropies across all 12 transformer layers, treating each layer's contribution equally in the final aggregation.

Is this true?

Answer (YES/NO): NO